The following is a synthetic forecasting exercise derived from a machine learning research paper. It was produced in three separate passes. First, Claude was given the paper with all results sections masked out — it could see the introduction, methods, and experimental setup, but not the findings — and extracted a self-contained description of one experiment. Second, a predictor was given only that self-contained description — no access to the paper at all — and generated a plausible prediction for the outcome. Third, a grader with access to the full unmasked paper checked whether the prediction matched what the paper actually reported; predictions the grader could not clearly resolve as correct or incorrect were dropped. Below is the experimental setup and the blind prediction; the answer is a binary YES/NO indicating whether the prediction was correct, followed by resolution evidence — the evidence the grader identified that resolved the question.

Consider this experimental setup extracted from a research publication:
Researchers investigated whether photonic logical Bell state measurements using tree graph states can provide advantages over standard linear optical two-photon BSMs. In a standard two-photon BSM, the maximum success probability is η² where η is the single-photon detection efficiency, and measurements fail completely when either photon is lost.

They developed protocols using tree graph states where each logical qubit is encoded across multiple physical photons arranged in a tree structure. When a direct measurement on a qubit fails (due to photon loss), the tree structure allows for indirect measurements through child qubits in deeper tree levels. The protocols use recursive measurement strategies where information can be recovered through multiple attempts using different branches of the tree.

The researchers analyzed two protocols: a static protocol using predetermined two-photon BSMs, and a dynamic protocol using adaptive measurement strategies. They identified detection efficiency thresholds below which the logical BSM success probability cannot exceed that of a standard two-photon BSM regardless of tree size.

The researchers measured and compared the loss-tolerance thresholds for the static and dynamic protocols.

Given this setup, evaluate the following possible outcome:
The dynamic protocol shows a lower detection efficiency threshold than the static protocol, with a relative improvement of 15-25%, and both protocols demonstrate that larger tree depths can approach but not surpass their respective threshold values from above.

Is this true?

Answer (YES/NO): NO